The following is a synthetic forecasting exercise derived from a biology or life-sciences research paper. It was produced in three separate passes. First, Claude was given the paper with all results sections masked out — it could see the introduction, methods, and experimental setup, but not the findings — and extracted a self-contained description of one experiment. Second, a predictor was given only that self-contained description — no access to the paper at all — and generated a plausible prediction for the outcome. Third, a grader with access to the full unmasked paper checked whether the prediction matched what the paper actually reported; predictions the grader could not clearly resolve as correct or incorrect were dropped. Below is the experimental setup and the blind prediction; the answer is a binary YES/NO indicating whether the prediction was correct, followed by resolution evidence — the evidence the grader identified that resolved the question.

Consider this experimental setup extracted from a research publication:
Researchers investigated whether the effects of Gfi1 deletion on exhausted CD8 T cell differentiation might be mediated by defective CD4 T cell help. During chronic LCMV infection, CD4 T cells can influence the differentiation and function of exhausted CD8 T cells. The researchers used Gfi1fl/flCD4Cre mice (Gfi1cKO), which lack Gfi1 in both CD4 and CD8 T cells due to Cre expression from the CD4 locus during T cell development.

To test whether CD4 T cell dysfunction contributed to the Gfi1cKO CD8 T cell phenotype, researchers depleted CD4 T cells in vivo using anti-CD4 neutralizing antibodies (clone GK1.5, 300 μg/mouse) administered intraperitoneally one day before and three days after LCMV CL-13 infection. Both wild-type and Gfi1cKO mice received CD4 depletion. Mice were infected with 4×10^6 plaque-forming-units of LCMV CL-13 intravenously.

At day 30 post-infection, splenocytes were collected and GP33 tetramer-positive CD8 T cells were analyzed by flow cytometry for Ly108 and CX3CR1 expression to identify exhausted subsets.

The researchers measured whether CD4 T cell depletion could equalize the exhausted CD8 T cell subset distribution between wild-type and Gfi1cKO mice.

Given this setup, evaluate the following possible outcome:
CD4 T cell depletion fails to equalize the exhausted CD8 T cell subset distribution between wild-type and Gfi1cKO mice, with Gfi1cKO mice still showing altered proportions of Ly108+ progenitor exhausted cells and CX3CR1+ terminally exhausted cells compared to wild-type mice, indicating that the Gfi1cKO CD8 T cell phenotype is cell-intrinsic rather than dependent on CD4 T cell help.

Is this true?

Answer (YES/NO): YES